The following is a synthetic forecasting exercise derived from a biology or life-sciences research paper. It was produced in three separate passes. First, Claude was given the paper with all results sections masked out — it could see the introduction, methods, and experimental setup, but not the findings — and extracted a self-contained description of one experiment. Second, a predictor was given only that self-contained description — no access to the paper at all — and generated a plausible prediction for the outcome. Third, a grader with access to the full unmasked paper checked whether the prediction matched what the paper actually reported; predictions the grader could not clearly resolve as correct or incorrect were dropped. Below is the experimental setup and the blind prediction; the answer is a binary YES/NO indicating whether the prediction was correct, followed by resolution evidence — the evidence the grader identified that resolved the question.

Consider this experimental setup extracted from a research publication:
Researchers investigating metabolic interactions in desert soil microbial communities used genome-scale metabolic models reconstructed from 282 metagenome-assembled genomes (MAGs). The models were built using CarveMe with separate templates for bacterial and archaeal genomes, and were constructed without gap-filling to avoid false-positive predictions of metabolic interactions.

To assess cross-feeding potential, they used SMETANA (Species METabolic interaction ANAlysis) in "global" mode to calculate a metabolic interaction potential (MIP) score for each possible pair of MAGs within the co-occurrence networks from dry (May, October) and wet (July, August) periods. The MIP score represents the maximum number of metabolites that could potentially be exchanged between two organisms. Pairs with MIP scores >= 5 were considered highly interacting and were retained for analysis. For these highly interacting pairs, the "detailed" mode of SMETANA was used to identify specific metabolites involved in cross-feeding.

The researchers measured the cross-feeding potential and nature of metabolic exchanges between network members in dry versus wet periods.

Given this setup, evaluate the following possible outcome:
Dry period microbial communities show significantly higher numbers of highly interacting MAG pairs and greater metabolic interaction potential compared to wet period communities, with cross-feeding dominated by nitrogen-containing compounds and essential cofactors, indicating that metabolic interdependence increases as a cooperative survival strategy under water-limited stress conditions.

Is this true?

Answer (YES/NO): NO